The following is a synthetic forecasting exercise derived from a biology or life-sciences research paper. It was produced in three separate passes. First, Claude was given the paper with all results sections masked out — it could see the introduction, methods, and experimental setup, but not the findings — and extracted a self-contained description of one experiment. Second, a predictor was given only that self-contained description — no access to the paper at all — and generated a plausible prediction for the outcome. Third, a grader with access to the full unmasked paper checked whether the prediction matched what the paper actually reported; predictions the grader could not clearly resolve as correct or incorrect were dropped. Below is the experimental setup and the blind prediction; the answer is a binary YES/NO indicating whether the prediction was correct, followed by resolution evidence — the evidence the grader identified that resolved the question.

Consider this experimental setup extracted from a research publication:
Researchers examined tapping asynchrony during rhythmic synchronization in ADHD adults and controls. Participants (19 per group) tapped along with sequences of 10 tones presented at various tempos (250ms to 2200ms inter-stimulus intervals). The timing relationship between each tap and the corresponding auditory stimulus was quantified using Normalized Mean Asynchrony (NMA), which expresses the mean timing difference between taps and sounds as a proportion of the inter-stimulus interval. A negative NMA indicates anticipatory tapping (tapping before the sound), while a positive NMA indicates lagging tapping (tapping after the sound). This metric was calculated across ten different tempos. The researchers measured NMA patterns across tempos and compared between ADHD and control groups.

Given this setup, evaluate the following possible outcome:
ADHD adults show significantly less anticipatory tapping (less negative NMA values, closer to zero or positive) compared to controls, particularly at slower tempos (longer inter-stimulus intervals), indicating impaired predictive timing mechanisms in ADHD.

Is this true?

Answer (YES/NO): NO